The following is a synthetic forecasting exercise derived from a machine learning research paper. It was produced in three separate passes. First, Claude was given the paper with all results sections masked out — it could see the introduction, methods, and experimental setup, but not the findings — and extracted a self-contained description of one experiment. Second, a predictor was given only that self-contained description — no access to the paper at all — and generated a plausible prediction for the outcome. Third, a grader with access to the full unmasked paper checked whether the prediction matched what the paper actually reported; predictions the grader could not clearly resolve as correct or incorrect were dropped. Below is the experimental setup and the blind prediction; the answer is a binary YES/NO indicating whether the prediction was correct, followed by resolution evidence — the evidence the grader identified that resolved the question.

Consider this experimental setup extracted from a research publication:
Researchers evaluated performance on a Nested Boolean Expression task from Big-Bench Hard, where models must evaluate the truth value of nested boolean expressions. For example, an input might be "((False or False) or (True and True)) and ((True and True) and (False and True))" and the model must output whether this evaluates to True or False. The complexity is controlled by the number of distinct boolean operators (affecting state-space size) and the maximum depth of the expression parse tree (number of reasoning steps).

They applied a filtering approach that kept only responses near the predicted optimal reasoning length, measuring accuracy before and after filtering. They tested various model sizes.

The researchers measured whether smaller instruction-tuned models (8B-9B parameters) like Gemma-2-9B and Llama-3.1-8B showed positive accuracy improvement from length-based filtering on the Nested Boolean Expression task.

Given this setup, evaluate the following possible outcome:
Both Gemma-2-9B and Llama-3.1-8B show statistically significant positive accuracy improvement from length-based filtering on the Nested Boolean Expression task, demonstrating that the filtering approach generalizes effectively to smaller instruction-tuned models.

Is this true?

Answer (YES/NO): NO